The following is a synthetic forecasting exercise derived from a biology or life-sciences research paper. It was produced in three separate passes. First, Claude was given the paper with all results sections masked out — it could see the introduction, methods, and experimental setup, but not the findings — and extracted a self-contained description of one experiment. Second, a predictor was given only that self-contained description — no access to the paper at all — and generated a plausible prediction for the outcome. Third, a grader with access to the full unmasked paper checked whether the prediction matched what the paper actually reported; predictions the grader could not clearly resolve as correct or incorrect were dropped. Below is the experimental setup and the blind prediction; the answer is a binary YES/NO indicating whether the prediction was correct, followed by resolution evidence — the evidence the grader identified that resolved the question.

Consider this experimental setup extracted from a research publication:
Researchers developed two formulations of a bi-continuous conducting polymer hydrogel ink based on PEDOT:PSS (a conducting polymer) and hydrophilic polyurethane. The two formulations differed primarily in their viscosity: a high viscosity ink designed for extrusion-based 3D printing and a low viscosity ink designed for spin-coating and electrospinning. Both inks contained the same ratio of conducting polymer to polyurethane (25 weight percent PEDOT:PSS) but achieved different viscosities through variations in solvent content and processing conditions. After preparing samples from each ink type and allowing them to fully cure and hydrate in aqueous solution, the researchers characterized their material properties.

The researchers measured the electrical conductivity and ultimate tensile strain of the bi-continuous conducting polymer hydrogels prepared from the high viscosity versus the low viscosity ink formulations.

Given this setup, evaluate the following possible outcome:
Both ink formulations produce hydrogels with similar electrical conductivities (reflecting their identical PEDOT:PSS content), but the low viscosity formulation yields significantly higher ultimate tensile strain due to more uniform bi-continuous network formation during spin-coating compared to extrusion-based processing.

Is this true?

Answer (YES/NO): NO